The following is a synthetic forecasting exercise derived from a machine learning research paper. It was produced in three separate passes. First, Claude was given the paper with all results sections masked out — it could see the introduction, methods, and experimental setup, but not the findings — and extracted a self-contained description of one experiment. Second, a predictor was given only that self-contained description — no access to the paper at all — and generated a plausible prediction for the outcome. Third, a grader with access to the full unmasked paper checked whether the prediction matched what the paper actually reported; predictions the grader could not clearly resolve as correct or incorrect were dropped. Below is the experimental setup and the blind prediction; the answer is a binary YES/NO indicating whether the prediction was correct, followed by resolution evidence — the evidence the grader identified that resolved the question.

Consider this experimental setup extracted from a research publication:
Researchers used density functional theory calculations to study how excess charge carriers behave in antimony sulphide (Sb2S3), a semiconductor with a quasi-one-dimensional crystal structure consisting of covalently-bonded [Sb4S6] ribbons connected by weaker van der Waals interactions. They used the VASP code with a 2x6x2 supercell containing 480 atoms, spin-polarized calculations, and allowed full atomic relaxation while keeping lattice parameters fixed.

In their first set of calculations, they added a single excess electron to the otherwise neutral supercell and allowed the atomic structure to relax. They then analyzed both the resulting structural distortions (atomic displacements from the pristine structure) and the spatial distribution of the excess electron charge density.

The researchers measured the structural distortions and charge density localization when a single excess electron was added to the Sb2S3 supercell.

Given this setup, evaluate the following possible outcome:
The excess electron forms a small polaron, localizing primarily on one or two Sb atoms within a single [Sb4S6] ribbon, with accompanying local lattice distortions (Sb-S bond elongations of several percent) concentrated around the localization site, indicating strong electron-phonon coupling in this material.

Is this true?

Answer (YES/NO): NO